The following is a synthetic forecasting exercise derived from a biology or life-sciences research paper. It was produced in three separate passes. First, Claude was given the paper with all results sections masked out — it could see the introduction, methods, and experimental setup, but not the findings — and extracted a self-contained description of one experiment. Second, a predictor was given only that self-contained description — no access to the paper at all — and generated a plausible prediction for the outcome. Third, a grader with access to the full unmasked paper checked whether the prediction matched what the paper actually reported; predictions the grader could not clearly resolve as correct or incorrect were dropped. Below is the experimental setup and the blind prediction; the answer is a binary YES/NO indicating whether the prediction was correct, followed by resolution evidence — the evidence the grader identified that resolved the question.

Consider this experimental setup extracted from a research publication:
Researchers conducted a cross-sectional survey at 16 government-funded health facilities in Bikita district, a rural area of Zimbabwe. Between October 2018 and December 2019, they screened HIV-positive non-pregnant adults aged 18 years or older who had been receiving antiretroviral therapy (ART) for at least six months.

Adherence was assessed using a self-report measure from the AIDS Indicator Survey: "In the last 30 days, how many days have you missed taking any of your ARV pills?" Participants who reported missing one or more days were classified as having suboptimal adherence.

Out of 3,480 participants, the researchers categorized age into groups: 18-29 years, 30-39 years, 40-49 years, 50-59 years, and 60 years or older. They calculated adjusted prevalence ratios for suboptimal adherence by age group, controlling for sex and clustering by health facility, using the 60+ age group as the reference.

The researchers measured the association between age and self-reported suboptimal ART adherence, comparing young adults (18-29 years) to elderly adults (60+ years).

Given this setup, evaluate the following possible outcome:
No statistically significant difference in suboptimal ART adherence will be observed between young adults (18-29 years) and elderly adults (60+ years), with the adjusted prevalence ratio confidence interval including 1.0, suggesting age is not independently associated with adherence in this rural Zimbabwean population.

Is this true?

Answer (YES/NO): NO